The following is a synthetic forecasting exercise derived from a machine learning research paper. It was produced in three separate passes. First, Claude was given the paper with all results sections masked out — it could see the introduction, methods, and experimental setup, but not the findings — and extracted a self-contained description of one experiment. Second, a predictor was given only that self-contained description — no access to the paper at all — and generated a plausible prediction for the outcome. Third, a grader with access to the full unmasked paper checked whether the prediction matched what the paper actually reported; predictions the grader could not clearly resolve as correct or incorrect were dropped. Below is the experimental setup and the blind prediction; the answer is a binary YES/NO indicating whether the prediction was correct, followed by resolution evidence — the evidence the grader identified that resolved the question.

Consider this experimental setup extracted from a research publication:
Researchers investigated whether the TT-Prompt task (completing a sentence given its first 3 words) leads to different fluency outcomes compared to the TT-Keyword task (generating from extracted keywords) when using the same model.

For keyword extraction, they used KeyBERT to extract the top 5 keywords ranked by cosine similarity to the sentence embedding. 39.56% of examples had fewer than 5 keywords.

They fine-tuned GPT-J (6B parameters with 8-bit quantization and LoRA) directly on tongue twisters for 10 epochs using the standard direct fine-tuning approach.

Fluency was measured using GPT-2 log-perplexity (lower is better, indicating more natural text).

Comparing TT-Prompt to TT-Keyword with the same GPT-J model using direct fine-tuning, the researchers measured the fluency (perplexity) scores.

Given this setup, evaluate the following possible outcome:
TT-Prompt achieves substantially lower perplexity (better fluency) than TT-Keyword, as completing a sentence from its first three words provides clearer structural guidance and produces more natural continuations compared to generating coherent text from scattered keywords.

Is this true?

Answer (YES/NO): NO